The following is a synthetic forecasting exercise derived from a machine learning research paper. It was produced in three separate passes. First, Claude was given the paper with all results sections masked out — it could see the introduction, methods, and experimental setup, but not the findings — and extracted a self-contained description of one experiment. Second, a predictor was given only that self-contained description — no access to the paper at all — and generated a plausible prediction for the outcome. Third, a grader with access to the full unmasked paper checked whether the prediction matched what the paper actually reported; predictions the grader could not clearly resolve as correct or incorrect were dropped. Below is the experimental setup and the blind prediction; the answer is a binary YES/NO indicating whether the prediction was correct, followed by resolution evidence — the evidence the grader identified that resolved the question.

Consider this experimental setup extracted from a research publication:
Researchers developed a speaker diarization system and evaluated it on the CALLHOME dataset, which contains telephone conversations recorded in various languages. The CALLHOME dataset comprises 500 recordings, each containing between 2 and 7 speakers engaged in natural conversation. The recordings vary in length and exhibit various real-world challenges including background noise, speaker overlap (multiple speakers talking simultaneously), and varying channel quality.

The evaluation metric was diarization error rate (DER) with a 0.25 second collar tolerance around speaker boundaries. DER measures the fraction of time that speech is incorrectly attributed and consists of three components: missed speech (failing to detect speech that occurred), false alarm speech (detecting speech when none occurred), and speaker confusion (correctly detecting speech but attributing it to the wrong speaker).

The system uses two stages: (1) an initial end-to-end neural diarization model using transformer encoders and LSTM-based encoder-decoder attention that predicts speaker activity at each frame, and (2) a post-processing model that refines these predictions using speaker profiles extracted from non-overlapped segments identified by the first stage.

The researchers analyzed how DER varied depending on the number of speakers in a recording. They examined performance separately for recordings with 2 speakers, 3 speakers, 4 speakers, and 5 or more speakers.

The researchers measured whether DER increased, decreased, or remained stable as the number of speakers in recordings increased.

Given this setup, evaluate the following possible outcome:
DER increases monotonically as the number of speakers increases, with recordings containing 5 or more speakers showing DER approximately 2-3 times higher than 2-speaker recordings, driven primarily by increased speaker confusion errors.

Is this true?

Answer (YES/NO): NO